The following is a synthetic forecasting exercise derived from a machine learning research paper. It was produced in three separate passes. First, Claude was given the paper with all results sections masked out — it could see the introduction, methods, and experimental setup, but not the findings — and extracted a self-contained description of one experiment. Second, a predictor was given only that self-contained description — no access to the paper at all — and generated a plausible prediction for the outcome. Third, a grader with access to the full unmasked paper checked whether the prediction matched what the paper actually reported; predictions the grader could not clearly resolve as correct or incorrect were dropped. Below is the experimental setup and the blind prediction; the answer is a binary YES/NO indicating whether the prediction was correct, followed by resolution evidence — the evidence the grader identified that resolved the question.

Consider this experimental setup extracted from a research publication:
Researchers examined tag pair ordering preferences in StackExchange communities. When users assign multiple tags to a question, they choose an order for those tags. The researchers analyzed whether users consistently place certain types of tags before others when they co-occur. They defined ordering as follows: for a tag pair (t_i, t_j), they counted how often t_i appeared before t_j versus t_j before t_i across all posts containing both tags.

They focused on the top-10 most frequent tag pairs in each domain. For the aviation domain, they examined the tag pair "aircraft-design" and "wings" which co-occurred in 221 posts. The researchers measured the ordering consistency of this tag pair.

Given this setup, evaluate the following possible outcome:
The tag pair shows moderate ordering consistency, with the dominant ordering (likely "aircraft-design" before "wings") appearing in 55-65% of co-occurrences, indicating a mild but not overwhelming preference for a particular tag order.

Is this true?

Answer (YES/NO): NO